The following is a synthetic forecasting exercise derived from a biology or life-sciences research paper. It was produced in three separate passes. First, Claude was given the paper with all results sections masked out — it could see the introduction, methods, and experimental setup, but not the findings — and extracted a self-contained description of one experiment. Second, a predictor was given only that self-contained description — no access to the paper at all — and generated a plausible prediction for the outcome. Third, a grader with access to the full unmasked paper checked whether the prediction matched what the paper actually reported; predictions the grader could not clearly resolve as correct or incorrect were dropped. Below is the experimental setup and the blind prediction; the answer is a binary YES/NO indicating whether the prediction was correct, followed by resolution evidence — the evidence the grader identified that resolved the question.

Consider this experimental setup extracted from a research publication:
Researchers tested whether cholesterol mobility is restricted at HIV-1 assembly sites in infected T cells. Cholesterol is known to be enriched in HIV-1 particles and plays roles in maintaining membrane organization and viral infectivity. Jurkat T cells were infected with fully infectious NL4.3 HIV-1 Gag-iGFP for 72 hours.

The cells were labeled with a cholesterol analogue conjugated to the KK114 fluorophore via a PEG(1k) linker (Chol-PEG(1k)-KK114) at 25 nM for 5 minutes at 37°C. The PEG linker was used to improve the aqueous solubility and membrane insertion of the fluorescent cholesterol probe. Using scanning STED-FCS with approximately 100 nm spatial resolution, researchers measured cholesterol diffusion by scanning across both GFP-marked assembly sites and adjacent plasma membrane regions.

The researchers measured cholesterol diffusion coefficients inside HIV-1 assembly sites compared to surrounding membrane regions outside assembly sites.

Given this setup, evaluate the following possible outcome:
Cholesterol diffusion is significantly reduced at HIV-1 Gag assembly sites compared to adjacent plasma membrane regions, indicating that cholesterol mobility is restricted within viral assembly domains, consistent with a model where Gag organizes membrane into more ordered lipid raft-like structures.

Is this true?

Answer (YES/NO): NO